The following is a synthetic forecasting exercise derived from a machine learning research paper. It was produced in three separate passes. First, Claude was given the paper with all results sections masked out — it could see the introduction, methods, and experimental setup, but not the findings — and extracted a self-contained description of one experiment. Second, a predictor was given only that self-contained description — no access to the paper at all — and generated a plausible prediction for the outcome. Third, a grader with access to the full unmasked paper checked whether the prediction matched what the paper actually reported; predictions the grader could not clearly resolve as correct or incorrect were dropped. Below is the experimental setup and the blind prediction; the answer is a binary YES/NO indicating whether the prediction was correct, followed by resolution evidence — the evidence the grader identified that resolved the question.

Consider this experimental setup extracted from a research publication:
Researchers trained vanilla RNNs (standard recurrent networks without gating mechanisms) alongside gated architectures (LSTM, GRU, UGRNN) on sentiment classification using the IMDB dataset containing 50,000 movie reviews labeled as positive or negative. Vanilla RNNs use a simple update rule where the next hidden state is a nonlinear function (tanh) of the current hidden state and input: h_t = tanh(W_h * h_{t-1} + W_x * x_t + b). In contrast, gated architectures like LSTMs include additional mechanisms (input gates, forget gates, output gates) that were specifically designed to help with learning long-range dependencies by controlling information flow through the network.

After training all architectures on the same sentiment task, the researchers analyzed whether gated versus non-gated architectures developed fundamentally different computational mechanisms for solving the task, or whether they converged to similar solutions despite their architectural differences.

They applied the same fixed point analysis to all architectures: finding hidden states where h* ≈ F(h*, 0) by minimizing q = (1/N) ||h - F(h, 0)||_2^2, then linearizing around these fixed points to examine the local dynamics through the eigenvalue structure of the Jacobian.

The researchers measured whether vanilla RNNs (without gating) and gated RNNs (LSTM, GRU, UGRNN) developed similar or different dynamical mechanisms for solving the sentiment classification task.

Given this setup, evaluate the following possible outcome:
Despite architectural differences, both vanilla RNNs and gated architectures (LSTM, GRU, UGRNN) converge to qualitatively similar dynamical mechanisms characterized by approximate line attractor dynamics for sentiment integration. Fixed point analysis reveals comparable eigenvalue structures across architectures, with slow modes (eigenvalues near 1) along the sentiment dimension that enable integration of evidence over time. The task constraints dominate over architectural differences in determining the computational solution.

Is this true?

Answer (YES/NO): YES